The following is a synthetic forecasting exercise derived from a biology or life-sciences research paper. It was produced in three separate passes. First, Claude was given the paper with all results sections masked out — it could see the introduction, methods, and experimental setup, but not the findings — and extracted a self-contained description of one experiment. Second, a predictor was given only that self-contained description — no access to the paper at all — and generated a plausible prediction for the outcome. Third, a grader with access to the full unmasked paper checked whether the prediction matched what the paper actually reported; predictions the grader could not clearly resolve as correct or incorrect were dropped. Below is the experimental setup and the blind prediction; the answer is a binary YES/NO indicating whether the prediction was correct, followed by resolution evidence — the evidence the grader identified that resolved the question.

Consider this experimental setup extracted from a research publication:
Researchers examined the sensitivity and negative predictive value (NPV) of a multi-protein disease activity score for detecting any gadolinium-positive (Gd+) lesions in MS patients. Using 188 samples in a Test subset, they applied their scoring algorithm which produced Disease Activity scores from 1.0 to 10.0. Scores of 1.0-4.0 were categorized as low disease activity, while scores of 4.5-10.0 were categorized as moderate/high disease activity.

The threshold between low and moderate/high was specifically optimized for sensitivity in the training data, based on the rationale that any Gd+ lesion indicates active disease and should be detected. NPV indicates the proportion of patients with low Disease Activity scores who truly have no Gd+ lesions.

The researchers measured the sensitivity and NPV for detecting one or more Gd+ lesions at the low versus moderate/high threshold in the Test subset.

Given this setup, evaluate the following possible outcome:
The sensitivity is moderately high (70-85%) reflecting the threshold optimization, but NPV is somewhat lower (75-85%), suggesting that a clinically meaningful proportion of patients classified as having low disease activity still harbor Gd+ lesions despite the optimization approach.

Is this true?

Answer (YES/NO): YES